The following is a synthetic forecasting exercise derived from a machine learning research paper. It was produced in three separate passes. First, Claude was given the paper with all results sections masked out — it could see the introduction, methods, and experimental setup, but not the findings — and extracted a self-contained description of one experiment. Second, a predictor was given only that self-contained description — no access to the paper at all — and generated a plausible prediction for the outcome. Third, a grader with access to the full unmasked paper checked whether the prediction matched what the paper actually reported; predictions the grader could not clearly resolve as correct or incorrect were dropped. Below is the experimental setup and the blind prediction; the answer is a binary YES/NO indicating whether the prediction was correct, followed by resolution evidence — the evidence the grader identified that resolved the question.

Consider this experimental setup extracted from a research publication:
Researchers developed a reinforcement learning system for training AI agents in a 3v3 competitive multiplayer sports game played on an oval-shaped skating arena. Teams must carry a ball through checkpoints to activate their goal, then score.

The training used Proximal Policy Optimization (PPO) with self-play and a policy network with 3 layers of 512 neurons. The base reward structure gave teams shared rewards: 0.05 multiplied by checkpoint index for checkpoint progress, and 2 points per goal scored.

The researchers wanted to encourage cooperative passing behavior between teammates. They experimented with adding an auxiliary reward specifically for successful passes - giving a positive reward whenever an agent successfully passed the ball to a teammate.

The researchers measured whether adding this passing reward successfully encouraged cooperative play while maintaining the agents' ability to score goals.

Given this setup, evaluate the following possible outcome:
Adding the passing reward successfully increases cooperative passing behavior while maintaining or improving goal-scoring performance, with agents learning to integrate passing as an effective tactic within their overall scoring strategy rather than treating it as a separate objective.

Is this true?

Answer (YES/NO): NO